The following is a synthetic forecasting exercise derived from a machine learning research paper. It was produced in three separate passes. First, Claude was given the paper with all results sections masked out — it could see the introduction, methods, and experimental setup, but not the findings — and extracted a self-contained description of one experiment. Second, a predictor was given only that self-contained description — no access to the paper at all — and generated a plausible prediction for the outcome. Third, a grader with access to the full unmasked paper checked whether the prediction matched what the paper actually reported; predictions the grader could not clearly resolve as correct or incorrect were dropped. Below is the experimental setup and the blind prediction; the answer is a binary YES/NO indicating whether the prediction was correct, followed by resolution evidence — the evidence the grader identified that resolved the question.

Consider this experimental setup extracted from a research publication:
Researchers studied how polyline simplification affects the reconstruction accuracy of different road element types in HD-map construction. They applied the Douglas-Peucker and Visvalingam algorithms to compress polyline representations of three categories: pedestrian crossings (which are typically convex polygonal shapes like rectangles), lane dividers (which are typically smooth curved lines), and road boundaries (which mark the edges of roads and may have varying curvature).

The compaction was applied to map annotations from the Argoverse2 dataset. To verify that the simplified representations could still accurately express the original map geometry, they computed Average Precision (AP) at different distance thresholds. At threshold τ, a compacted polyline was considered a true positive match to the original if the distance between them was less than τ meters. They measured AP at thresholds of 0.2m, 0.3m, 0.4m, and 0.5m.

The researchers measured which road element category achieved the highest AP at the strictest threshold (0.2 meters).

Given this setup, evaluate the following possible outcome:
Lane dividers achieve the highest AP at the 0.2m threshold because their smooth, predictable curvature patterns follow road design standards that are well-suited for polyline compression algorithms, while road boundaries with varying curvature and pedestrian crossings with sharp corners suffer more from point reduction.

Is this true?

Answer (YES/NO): YES